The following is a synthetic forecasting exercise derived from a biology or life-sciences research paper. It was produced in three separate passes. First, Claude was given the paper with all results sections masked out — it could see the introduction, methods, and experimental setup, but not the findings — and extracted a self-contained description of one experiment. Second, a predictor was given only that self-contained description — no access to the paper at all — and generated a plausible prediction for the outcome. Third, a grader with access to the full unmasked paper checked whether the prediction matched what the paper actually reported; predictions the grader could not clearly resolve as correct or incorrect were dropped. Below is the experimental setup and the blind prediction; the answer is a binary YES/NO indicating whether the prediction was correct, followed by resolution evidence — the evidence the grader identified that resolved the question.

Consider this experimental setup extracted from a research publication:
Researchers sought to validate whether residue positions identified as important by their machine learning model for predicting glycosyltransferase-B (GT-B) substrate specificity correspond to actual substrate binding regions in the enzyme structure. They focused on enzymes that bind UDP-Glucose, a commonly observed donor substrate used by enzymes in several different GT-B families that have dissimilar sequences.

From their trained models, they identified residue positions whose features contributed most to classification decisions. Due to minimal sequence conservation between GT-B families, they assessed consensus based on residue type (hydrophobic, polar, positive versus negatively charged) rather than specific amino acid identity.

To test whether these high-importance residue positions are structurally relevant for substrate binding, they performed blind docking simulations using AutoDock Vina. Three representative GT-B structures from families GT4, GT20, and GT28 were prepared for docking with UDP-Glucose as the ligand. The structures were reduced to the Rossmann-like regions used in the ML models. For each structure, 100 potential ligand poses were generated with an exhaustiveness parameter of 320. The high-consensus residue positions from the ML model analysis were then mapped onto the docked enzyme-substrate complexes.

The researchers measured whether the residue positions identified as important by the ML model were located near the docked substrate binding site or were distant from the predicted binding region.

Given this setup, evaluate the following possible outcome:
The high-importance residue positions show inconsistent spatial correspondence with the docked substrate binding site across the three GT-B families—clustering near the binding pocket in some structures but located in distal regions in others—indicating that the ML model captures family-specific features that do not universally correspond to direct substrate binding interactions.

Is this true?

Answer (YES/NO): YES